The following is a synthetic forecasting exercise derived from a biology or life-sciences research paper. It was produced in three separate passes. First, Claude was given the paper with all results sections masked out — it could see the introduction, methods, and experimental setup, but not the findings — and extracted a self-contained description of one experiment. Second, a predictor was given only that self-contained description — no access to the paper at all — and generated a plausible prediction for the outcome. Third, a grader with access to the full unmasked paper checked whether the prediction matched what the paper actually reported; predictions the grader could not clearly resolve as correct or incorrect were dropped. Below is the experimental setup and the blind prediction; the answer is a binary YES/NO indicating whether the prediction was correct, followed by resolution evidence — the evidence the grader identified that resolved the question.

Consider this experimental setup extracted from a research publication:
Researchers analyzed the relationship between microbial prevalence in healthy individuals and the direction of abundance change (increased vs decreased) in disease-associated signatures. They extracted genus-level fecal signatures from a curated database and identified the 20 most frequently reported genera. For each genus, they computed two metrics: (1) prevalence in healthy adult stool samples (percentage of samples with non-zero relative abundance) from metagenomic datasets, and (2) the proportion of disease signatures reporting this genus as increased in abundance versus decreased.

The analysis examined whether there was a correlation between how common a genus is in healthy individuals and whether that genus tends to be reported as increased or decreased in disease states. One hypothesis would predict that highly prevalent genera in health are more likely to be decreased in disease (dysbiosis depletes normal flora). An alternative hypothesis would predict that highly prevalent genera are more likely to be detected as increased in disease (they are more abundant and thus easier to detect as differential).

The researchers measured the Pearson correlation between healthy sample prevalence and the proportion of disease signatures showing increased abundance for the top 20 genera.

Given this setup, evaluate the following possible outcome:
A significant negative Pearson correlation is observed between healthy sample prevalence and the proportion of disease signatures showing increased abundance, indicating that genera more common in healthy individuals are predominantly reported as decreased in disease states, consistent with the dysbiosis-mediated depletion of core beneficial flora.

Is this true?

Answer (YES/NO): YES